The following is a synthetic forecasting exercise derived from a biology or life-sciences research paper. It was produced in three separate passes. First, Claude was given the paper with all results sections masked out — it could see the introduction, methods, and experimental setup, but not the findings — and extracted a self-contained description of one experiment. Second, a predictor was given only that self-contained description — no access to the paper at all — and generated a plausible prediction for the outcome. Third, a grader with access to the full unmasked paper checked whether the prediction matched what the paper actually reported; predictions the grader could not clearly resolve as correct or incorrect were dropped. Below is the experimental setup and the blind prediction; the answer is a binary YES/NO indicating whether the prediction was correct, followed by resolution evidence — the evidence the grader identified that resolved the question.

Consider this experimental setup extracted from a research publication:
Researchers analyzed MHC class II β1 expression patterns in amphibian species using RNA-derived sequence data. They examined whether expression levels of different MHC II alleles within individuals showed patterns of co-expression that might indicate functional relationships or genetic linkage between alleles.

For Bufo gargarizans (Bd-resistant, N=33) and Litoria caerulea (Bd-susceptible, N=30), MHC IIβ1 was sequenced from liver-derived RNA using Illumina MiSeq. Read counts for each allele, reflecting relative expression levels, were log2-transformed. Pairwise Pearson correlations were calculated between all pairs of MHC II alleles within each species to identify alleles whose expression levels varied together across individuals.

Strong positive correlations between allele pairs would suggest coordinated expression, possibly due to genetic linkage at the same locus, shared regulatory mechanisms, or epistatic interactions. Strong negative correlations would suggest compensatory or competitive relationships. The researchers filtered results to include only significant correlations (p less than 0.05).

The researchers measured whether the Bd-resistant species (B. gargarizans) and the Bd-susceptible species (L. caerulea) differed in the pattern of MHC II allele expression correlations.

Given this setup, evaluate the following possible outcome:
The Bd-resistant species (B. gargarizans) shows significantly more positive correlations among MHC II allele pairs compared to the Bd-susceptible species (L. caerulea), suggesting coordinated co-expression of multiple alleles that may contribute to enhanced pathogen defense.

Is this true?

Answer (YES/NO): NO